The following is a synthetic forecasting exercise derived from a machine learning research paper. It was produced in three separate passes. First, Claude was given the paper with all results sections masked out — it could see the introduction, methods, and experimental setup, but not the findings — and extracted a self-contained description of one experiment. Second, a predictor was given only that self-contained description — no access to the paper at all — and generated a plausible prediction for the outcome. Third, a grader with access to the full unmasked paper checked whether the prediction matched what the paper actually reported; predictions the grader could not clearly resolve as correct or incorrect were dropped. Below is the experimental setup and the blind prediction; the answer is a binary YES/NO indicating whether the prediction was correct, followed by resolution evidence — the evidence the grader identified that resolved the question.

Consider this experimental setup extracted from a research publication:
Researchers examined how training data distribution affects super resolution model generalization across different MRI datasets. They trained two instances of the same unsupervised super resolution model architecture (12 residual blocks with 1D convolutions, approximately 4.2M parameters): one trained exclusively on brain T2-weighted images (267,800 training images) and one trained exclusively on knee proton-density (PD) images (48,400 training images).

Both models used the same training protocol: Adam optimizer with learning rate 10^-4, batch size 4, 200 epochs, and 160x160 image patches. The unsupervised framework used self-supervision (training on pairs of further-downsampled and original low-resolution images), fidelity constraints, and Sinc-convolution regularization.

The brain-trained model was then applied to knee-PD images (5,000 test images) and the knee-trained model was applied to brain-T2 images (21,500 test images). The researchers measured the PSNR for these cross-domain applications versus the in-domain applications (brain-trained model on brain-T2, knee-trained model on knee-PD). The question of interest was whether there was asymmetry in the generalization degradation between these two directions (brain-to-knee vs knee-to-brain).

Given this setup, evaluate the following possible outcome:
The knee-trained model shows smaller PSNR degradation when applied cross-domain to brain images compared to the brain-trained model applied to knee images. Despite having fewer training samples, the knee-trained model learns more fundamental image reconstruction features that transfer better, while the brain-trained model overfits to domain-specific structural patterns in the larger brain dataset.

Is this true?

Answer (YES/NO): NO